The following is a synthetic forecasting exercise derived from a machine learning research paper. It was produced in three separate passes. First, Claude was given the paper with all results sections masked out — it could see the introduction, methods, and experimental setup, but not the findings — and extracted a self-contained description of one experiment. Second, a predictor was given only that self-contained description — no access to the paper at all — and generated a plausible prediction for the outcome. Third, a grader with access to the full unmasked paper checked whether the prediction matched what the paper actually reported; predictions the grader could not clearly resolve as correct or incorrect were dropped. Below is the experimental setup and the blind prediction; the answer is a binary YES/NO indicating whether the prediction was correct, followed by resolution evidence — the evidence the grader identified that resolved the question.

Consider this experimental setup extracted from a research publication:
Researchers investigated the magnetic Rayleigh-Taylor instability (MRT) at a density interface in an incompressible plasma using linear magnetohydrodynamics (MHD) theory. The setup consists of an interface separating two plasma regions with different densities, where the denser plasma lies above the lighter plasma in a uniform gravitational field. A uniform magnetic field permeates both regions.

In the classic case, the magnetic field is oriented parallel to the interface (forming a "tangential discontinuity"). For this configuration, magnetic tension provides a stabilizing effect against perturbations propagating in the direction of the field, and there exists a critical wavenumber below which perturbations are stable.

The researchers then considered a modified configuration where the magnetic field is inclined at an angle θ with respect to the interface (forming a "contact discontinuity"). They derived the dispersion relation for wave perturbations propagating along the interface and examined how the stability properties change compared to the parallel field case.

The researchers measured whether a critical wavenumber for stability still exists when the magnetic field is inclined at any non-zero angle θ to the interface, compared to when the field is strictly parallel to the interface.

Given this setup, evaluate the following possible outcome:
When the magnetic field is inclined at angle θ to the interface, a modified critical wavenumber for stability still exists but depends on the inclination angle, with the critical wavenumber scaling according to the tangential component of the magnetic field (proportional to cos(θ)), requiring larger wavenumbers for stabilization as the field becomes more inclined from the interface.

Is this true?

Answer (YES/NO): NO